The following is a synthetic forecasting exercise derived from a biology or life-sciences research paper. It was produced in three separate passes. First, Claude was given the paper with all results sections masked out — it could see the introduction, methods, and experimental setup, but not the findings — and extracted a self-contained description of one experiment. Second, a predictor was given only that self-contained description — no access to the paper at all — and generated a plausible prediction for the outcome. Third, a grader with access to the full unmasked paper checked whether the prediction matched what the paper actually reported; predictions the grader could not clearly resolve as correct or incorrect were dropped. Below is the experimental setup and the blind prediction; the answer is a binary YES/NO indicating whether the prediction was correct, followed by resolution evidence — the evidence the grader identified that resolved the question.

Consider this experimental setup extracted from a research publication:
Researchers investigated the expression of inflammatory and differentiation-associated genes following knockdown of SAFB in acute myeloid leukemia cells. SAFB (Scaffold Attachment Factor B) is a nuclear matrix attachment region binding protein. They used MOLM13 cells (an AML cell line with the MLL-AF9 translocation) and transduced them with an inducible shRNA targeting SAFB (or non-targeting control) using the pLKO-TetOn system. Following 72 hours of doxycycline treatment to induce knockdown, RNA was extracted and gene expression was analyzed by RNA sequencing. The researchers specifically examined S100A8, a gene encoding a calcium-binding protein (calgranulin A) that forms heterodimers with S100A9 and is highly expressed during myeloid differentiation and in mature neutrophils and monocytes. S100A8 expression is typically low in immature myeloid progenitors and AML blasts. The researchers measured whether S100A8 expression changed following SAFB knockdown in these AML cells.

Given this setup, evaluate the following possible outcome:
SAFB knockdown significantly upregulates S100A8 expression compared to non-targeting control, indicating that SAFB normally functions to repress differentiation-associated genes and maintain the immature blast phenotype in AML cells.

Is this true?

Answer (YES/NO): YES